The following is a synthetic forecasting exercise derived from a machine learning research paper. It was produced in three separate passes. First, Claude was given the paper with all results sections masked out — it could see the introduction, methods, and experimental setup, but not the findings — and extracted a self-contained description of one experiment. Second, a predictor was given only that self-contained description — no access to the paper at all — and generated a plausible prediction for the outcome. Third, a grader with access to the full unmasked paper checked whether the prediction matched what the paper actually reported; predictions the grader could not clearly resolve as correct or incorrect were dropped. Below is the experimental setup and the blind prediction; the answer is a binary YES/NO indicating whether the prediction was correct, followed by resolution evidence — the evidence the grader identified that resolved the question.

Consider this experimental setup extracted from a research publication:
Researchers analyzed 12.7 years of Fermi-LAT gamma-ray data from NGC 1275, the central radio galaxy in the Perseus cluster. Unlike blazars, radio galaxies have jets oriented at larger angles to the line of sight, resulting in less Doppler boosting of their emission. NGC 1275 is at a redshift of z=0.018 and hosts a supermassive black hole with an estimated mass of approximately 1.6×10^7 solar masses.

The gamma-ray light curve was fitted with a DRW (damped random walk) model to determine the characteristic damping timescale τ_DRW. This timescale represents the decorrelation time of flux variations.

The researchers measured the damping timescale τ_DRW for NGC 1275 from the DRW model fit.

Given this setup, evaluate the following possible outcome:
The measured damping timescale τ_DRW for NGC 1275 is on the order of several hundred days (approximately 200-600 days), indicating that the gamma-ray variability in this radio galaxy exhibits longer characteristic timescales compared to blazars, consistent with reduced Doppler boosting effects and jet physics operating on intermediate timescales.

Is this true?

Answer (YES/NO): NO